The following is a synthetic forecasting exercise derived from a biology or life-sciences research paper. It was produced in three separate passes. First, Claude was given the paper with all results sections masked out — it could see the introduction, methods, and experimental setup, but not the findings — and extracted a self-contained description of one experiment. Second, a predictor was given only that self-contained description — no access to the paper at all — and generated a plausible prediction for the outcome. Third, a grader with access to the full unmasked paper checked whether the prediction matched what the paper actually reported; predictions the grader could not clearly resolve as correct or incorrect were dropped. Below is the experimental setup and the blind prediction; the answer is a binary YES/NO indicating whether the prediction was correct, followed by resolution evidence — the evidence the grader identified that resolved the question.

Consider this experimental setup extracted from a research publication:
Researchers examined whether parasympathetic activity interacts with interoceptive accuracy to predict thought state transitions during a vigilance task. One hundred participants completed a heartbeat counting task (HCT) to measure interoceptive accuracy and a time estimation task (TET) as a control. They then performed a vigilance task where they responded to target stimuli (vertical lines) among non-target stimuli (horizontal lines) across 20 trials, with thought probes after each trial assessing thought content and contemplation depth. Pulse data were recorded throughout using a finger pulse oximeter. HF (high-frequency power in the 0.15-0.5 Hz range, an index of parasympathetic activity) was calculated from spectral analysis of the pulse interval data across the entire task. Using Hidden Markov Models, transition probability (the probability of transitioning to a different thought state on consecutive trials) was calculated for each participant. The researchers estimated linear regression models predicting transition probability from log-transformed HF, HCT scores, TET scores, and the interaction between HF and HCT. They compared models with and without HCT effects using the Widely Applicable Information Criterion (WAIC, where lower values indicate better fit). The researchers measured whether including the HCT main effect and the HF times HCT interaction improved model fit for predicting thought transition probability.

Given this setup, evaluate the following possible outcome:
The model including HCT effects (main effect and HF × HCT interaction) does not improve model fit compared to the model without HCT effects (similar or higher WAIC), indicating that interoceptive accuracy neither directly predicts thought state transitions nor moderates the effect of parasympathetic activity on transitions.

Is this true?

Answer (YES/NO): NO